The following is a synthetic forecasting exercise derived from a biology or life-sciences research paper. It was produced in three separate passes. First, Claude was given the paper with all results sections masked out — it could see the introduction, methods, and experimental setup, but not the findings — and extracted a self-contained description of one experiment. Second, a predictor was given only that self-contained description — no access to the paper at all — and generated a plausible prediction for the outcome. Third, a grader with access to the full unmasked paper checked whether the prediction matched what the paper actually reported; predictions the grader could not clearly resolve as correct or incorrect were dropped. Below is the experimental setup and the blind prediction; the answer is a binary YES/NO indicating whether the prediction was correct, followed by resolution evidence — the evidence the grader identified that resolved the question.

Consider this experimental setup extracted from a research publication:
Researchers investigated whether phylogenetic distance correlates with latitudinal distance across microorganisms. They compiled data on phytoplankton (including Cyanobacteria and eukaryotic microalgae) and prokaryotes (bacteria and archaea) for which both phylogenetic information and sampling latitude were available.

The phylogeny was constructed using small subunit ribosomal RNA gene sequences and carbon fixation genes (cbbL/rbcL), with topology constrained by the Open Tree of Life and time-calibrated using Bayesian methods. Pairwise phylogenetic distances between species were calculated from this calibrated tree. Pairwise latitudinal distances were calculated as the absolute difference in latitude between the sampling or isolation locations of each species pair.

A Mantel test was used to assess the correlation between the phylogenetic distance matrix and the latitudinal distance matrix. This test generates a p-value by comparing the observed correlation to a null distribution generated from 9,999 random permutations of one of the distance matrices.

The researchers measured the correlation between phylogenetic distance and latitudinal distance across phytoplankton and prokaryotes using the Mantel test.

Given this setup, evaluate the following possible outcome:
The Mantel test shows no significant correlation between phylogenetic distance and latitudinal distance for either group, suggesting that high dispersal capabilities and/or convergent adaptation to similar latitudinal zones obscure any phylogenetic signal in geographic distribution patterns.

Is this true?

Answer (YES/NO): NO